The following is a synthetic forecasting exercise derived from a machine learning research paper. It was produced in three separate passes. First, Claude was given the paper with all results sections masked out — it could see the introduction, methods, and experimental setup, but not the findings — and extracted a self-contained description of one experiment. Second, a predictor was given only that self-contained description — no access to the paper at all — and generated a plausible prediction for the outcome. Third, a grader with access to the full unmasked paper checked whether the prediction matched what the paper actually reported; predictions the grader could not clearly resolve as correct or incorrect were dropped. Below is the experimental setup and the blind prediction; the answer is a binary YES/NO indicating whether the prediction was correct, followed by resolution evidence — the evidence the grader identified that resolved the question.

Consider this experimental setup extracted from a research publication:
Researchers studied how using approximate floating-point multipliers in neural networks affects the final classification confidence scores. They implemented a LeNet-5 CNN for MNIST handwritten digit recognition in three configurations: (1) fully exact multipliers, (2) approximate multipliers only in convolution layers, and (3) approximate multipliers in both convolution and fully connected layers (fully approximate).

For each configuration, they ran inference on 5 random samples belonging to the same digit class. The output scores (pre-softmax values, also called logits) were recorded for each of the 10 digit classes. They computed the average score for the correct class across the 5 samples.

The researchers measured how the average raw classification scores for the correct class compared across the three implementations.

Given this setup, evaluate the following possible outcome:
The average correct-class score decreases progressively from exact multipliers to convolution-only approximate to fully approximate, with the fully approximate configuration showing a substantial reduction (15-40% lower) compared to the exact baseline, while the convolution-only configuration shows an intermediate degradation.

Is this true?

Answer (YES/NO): NO